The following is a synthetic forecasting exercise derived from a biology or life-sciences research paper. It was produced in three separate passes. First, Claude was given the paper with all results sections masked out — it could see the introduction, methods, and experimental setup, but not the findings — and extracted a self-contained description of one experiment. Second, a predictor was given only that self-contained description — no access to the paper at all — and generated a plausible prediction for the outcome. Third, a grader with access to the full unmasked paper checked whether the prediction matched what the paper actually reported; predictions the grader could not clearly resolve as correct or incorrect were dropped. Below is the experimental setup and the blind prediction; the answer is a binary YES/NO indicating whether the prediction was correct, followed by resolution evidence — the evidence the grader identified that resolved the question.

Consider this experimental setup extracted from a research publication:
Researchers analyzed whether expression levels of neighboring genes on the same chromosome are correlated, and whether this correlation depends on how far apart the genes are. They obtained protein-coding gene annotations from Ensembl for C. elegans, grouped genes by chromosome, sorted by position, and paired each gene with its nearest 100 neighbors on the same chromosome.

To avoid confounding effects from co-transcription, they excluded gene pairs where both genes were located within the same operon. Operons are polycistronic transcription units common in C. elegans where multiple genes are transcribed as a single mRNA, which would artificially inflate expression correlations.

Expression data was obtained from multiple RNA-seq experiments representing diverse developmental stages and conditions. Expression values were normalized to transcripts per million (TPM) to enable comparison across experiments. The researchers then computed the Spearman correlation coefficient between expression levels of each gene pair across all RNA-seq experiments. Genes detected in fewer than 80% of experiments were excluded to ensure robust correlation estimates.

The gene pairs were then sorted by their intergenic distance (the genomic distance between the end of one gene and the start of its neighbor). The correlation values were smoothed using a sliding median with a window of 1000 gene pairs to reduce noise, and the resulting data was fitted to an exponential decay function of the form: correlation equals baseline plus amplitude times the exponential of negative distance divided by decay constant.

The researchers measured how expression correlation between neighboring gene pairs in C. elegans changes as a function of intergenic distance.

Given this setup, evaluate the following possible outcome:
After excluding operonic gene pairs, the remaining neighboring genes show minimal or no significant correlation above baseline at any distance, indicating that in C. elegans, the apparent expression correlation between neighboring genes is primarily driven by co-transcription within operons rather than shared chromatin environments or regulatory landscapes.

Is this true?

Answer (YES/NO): NO